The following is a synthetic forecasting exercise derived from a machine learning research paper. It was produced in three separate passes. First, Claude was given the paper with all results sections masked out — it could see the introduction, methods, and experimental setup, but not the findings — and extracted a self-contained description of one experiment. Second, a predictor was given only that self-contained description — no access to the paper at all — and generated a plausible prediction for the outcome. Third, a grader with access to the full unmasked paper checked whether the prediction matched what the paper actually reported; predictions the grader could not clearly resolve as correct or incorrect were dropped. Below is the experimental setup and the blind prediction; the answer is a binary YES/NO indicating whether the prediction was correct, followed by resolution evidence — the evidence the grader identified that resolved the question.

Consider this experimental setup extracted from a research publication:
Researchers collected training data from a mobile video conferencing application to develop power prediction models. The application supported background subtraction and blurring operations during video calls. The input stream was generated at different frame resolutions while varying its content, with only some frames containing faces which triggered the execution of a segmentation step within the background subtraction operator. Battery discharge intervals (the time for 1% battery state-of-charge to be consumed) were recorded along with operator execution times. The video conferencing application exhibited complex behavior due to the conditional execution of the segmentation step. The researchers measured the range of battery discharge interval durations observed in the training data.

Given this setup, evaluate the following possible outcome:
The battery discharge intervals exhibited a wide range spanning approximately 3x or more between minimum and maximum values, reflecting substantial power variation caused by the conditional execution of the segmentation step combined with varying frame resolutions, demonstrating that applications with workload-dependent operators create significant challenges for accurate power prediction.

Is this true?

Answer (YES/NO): NO